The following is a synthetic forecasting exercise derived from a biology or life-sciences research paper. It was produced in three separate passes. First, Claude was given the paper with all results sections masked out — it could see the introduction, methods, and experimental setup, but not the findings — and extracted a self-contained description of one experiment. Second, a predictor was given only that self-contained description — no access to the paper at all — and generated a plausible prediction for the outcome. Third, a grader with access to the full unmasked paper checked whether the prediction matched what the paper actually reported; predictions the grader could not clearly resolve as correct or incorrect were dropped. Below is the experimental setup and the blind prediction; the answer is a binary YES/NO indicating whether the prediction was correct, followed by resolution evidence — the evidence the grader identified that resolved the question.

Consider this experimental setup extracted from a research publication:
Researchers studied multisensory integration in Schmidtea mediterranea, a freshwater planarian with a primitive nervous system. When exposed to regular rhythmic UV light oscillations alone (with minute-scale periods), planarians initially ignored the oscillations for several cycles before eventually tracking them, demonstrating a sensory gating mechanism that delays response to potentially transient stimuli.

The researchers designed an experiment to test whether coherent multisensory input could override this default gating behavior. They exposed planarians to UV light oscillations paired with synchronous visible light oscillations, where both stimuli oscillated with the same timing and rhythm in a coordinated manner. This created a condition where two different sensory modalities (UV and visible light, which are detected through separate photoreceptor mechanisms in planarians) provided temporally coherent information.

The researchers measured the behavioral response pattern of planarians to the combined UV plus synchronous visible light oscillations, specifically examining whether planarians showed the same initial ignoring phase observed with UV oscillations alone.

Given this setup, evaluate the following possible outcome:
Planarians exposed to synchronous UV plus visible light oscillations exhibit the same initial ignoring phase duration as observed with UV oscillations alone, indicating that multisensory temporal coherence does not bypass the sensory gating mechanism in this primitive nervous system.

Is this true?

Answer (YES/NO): NO